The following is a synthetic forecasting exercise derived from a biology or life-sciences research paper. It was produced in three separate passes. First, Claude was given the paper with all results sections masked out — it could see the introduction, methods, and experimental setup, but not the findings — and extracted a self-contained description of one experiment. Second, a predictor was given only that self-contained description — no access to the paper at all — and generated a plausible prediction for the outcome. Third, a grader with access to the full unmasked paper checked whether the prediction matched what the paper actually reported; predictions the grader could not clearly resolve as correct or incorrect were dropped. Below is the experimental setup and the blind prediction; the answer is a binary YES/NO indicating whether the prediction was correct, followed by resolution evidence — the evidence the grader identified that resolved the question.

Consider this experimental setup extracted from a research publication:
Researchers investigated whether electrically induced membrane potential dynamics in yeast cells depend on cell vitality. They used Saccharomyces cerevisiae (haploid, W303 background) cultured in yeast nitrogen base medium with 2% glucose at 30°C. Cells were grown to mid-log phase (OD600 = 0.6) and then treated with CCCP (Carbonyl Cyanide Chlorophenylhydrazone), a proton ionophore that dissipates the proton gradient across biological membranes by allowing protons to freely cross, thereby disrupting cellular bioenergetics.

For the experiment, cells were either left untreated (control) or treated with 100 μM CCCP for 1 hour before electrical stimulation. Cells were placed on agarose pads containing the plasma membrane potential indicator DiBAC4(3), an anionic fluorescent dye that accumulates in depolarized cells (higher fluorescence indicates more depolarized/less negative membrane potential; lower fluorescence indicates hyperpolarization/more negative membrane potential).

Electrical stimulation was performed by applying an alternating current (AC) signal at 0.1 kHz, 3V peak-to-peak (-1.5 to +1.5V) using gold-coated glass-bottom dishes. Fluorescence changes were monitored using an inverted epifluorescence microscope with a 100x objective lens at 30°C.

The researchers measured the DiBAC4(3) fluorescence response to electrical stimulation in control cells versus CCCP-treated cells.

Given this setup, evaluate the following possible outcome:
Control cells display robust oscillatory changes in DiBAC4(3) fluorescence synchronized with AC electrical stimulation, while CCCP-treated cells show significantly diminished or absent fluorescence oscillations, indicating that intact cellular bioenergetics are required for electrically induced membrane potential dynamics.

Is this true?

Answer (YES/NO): NO